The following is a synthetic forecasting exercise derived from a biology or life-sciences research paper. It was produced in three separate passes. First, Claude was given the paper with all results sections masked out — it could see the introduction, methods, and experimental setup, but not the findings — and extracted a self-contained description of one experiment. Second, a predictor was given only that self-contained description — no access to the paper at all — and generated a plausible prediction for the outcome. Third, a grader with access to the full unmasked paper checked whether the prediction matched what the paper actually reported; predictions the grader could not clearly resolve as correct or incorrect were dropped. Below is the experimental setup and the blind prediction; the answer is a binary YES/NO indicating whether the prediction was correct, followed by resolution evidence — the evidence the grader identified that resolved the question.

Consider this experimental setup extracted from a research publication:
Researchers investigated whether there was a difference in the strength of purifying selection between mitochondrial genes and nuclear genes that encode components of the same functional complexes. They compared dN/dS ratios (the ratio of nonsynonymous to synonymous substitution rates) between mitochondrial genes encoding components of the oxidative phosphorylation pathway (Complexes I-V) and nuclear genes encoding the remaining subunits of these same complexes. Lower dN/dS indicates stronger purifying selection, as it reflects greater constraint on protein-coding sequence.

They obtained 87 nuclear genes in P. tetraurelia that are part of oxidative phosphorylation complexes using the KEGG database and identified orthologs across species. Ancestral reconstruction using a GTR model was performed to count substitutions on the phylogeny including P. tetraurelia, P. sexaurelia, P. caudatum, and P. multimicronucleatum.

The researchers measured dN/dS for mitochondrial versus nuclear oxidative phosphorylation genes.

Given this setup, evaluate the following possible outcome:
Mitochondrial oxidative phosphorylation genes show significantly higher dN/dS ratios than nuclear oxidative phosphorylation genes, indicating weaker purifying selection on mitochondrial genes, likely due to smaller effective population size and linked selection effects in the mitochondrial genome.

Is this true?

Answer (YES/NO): NO